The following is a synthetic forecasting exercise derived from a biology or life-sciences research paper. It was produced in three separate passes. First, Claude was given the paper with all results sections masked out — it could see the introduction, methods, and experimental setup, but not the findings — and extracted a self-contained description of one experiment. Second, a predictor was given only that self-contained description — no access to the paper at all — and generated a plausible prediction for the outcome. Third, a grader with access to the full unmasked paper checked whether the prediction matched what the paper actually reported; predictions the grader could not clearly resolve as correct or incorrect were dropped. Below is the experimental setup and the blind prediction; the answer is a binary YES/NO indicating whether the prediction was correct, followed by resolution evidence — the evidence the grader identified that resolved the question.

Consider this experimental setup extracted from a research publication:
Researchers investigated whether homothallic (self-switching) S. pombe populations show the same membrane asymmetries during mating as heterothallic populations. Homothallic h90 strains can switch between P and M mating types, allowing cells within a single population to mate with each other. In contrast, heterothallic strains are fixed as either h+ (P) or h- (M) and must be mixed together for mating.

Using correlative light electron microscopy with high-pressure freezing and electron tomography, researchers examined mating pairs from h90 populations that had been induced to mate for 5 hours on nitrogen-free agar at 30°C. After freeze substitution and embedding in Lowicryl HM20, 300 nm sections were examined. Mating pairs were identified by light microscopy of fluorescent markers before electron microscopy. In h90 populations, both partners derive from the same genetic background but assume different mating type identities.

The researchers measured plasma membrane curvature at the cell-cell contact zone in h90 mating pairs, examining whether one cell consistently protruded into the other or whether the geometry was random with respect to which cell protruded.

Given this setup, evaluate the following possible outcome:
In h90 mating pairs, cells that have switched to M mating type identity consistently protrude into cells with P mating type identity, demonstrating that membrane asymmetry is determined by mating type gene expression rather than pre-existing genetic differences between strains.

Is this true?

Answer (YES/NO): NO